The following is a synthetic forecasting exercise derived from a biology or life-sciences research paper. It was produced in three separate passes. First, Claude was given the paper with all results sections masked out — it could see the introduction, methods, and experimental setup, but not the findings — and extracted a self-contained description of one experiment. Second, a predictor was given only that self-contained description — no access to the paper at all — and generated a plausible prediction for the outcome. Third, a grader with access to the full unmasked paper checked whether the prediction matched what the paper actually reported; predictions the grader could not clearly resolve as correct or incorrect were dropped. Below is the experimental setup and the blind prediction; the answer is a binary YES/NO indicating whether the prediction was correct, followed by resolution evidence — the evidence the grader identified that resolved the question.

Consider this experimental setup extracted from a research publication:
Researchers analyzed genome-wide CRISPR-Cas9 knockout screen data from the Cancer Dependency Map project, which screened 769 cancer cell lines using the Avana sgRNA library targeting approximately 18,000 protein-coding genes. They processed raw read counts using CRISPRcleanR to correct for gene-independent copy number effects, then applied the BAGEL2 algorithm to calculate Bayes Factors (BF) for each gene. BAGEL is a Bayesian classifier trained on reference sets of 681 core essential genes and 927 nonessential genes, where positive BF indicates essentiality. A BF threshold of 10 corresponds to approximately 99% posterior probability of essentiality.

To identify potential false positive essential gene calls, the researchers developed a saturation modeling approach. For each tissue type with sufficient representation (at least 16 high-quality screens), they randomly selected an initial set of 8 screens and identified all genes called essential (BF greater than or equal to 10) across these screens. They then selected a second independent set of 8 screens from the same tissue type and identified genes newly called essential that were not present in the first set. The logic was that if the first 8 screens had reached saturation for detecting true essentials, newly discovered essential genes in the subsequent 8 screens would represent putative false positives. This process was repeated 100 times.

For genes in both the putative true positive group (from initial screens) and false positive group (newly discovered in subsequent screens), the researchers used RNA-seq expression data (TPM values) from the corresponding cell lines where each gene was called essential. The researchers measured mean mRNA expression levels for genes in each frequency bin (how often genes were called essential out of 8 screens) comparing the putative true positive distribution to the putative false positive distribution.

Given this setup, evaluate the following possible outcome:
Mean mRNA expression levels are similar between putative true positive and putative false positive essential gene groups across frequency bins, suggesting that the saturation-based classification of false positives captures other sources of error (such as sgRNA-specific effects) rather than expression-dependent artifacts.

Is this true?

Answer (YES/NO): NO